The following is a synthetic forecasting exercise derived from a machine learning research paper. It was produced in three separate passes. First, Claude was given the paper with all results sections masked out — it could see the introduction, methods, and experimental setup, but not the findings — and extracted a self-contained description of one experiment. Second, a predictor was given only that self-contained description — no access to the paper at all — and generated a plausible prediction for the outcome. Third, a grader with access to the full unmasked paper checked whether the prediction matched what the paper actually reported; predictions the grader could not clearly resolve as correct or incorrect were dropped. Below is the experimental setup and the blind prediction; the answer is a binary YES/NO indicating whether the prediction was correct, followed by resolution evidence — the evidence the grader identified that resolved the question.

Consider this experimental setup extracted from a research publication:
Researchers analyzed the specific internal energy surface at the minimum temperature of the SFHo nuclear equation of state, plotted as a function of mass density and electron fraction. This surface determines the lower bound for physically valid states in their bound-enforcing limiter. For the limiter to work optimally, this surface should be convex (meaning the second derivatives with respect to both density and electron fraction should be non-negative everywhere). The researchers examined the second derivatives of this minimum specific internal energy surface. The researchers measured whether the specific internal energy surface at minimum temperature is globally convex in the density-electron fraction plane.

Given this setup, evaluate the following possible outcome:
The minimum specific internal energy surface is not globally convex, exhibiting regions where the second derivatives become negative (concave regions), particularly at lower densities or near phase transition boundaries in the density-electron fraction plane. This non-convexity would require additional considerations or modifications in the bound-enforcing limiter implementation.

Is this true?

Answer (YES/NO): YES